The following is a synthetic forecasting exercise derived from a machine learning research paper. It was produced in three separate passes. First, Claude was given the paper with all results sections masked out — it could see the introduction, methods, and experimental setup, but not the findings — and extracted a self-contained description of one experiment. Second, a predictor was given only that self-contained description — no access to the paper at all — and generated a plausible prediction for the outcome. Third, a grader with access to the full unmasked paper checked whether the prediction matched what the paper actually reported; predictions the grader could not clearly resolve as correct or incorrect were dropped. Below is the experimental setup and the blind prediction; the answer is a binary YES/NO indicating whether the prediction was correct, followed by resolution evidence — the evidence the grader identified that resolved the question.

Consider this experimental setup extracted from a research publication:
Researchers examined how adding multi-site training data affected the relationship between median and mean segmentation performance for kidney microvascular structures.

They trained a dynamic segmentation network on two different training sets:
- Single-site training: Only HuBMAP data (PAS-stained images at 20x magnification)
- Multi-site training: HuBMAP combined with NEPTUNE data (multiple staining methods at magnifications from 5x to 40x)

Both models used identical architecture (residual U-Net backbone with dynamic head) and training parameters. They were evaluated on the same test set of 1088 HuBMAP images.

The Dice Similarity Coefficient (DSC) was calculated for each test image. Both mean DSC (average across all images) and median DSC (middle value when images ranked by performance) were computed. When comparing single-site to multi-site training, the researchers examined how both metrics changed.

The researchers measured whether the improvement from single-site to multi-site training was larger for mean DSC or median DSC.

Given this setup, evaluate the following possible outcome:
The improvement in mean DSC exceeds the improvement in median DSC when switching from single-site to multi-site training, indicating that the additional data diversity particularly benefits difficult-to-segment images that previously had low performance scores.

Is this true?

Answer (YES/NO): YES